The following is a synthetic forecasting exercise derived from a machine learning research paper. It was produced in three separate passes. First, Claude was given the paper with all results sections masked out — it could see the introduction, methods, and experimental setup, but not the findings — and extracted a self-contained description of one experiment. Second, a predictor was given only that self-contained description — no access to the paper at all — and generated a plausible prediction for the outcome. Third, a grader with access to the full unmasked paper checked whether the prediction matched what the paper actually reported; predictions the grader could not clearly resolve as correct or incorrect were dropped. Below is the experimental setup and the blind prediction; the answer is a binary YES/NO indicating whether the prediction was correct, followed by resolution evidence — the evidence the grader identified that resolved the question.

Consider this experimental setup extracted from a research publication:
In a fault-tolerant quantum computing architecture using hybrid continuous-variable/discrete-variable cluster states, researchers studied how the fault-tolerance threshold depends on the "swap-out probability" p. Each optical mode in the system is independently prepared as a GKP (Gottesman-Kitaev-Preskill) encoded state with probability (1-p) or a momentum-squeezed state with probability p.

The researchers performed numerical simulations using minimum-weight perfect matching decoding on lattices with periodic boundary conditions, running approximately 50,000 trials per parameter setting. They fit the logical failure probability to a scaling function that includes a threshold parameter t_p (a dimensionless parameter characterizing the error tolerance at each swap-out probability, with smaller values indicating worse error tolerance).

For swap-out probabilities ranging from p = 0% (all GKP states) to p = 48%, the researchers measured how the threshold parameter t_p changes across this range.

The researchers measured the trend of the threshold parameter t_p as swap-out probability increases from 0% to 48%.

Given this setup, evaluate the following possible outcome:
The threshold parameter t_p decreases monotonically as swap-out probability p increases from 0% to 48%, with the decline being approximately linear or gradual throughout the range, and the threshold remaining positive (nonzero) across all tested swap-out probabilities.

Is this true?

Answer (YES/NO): YES